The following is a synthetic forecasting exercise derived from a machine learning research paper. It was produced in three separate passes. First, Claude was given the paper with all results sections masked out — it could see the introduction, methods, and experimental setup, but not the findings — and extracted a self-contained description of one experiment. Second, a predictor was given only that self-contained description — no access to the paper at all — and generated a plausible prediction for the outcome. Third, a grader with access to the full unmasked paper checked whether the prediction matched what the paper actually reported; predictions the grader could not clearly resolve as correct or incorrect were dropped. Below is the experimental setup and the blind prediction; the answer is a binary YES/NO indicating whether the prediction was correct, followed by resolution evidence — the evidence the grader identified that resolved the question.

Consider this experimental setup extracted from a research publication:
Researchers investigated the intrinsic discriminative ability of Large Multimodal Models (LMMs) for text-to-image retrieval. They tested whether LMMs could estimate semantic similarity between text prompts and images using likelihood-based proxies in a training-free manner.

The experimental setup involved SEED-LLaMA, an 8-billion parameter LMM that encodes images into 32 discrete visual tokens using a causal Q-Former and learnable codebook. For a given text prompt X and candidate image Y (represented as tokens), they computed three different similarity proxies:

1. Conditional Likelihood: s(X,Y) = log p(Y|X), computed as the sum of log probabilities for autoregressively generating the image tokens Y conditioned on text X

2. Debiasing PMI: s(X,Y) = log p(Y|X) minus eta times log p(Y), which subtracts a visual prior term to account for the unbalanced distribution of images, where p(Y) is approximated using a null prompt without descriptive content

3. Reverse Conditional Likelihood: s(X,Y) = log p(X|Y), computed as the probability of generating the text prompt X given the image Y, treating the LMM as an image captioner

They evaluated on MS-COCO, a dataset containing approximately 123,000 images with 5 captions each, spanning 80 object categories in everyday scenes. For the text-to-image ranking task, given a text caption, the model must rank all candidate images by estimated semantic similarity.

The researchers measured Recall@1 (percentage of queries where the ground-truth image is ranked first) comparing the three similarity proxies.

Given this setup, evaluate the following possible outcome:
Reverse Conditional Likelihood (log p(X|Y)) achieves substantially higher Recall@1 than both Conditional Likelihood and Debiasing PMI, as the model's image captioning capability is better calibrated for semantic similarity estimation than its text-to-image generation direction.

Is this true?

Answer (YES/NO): YES